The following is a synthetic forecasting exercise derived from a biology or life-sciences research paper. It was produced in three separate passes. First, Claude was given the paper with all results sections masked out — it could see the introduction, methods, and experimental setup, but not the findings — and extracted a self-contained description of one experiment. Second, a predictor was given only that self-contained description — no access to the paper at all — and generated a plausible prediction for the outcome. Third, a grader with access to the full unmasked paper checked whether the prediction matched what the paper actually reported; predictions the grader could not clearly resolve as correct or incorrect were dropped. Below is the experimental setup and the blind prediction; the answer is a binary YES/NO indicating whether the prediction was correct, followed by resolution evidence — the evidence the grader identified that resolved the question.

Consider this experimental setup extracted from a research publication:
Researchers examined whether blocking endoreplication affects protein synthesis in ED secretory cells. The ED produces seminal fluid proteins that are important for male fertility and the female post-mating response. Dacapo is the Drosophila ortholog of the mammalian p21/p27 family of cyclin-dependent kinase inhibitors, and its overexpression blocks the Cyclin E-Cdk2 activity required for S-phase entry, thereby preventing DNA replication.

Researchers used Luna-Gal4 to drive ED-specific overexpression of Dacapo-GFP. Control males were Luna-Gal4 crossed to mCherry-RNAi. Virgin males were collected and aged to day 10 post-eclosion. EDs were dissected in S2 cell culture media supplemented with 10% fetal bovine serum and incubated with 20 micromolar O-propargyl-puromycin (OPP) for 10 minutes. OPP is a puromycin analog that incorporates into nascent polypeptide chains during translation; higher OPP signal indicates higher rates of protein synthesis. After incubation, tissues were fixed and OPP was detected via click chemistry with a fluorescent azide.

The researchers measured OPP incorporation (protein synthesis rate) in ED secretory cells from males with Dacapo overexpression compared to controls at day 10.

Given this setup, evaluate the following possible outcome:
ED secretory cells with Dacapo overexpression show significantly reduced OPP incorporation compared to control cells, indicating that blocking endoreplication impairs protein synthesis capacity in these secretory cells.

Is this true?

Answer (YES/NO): YES